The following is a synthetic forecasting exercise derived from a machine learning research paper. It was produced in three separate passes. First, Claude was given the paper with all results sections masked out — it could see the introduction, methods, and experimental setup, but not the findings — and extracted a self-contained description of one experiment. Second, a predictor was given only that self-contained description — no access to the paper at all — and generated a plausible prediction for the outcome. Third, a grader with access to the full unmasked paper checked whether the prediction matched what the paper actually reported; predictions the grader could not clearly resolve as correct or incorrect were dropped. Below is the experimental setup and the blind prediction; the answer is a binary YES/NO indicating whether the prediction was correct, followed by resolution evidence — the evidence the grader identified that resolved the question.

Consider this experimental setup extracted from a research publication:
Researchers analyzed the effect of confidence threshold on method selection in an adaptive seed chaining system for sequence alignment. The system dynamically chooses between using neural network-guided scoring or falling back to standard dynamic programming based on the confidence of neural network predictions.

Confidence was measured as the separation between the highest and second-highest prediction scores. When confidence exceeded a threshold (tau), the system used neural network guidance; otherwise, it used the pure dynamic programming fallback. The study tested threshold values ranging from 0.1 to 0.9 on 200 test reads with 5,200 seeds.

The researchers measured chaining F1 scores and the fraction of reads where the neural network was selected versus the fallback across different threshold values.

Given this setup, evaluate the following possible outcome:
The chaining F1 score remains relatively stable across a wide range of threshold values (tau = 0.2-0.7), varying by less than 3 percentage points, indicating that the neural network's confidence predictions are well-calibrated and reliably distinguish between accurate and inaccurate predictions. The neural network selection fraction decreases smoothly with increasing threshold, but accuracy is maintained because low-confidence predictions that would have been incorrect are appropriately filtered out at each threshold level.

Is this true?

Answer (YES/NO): NO